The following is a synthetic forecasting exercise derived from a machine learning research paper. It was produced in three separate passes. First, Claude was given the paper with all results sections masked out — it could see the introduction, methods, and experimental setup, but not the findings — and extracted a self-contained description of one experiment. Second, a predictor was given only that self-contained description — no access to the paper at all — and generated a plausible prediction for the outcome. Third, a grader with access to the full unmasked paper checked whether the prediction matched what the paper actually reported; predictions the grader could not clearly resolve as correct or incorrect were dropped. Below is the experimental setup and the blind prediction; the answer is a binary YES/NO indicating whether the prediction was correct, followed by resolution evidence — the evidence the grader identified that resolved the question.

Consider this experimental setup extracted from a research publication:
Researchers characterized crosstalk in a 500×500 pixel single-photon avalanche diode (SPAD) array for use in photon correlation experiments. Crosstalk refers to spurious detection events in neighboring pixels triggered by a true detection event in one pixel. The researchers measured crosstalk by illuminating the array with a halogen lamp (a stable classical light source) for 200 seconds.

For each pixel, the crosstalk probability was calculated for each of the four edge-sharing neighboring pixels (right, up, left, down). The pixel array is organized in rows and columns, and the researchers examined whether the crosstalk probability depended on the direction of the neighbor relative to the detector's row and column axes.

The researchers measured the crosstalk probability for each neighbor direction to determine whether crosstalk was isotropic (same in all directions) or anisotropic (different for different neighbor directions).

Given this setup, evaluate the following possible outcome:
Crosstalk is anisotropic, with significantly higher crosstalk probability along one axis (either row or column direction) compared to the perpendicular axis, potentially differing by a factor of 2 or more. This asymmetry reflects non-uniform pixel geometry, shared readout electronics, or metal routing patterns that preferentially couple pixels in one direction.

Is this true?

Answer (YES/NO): NO